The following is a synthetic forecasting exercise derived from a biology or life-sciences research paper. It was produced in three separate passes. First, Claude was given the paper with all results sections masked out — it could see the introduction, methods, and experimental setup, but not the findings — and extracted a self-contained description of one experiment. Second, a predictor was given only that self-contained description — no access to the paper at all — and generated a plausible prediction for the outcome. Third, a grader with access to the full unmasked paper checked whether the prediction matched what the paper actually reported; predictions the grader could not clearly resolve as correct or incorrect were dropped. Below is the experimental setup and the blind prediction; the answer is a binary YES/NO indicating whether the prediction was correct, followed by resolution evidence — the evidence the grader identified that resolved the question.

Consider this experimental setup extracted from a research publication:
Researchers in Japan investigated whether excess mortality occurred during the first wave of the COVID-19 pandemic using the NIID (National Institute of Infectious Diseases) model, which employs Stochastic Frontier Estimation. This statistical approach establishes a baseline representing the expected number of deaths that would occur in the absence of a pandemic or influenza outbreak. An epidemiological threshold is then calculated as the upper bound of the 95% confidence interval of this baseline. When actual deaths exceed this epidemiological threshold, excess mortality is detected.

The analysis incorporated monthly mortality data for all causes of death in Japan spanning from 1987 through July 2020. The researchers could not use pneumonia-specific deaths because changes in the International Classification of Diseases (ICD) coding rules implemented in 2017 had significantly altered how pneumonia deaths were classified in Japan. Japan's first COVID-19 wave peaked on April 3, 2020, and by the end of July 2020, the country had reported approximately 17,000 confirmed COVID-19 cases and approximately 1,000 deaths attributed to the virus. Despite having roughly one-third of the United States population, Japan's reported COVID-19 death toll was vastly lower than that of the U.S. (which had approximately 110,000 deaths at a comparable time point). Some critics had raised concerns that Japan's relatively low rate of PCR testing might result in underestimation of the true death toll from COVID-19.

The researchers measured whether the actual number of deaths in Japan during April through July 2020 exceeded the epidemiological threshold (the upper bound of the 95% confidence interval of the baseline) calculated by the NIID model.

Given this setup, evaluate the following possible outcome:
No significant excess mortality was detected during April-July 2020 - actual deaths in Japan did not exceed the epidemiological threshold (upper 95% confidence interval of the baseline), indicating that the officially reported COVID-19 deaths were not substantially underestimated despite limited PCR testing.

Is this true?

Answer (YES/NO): YES